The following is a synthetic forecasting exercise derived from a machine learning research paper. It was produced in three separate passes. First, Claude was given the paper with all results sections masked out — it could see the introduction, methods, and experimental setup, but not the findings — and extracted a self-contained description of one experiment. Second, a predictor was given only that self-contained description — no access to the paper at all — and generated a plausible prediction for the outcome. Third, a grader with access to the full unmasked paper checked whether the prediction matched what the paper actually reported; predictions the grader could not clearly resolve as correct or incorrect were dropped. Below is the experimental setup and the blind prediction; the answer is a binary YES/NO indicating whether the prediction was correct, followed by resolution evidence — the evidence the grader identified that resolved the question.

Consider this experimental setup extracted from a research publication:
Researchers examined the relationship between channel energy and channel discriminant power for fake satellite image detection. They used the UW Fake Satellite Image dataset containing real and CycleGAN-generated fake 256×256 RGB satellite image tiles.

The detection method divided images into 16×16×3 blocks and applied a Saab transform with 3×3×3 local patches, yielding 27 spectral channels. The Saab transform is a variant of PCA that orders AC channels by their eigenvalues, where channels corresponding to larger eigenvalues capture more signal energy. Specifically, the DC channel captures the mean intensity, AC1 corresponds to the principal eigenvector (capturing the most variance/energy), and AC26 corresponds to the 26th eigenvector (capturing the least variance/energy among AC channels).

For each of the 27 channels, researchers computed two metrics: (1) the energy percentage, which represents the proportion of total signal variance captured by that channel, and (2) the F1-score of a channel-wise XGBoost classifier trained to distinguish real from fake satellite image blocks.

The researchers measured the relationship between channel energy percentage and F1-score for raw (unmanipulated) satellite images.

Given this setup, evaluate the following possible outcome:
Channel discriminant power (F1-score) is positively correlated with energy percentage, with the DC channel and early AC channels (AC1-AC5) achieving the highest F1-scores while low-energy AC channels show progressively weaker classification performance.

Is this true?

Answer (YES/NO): NO